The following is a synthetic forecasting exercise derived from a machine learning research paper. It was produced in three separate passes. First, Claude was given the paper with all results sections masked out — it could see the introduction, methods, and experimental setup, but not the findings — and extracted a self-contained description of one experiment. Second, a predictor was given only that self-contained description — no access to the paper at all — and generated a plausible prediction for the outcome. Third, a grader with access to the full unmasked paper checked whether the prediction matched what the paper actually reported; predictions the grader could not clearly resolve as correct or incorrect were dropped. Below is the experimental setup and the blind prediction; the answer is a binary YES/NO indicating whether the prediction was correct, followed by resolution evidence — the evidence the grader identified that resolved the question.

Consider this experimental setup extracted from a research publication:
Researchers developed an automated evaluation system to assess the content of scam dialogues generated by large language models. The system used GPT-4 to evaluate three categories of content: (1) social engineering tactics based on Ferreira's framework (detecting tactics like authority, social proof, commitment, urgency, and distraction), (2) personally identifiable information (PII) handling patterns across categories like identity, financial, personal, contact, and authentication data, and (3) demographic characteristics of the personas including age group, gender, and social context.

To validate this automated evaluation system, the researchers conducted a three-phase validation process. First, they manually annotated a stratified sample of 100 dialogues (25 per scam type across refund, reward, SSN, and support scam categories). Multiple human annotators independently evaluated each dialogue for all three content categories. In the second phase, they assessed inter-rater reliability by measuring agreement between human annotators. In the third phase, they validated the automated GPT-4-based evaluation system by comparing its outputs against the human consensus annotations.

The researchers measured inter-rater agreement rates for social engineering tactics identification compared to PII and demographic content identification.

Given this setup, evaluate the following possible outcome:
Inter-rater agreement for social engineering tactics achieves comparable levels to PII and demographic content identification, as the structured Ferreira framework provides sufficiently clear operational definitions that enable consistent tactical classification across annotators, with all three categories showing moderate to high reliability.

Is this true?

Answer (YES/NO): NO